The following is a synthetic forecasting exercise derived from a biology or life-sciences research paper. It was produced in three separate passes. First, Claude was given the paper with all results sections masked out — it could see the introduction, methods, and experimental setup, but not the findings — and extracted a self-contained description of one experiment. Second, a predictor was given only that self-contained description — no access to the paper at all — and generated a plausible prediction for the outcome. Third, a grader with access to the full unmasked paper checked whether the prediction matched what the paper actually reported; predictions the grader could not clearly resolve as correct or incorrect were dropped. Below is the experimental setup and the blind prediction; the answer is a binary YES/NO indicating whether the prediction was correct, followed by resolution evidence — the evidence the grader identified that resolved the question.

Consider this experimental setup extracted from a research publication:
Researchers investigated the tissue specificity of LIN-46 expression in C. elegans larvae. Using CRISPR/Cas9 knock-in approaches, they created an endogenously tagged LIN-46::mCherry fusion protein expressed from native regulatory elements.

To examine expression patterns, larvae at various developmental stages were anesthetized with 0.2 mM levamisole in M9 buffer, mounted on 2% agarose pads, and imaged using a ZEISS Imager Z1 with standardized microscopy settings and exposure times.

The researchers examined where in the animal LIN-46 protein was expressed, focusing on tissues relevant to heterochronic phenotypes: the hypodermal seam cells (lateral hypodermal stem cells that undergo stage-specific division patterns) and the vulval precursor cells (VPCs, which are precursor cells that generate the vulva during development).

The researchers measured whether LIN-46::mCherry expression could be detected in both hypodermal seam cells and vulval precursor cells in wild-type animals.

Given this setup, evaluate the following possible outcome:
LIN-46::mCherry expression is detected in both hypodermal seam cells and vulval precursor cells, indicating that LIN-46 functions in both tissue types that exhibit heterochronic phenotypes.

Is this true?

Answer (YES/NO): YES